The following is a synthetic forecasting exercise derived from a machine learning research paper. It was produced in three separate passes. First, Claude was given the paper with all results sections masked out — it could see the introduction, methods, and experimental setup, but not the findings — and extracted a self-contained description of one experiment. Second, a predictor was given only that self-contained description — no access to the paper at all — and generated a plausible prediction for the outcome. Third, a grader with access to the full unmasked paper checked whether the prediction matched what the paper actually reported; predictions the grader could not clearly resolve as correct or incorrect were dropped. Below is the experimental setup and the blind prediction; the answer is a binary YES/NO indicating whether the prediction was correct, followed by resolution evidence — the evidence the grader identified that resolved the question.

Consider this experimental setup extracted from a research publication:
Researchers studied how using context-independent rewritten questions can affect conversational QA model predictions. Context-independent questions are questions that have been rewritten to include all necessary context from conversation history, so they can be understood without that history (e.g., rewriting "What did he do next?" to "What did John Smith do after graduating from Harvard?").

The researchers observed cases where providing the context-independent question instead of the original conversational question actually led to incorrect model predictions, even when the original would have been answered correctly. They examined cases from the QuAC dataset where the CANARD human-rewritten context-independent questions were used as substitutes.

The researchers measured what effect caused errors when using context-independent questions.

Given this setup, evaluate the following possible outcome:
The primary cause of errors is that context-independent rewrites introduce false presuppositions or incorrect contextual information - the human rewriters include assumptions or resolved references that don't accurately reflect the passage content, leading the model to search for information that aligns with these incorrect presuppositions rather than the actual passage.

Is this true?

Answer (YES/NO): NO